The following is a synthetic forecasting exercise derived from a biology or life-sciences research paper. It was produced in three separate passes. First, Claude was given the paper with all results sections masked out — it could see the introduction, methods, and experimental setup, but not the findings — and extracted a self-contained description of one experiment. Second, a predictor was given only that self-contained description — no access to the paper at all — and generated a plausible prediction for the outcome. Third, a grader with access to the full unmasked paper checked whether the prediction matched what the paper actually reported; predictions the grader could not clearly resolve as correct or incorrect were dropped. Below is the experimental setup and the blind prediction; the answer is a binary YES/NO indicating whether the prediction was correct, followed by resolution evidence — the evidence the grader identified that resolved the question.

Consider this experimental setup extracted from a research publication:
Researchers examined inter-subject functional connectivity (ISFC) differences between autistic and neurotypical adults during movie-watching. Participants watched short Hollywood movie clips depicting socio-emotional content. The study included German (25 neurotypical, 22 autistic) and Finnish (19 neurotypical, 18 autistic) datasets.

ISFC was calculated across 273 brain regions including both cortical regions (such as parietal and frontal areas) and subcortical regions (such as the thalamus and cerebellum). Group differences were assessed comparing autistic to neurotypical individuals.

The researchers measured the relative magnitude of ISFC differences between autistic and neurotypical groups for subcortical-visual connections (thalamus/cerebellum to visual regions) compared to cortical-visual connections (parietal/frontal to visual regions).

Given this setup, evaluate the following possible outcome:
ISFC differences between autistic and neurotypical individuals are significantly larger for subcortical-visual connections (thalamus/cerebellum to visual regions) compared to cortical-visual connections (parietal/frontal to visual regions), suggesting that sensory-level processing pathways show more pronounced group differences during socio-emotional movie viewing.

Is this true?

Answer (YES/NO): NO